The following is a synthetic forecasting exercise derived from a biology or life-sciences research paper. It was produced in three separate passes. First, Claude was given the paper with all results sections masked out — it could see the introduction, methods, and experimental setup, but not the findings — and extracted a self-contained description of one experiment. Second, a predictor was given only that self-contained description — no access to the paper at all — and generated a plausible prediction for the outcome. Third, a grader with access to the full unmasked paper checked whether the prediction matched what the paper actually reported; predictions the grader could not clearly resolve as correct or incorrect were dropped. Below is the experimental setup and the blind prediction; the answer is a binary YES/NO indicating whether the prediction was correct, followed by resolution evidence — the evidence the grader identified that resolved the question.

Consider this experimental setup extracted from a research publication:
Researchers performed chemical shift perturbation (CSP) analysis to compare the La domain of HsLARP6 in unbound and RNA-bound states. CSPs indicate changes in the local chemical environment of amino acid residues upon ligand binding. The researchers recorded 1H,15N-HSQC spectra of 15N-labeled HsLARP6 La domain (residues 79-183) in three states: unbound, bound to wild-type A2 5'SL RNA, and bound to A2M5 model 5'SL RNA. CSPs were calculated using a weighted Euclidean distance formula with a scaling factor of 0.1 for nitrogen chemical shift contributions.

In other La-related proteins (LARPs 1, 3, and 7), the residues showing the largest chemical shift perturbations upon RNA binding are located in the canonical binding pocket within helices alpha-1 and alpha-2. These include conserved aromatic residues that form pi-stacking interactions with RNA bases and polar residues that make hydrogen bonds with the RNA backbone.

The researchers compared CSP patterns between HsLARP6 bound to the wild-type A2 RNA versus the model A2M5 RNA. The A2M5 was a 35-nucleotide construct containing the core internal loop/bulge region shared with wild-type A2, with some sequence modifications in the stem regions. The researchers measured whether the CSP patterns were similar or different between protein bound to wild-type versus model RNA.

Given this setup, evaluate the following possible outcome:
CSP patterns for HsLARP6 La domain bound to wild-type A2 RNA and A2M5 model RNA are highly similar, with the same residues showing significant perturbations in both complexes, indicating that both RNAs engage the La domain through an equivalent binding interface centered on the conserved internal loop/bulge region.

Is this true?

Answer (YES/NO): YES